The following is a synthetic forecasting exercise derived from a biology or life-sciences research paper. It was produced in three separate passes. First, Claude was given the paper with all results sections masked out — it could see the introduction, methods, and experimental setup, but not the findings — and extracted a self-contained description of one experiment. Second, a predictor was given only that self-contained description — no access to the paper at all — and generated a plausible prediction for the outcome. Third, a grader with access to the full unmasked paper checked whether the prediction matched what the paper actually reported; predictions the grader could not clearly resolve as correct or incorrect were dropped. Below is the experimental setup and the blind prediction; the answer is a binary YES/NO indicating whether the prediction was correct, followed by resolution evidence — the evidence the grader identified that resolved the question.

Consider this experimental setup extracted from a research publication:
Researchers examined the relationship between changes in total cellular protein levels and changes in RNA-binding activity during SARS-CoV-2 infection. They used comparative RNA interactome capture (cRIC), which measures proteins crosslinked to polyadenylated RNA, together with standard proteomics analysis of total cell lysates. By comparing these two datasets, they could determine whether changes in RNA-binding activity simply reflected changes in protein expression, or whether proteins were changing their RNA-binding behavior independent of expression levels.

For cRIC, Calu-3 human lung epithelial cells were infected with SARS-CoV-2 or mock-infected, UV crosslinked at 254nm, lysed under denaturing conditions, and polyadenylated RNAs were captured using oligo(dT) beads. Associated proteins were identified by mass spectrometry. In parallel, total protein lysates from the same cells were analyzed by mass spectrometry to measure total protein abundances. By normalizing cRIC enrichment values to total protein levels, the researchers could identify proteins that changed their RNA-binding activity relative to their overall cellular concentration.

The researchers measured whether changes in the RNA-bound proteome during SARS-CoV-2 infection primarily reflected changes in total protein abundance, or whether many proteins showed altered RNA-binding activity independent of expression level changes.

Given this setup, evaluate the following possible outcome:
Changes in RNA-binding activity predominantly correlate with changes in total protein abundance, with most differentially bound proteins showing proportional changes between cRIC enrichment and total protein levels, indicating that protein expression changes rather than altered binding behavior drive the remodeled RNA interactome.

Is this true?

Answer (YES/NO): NO